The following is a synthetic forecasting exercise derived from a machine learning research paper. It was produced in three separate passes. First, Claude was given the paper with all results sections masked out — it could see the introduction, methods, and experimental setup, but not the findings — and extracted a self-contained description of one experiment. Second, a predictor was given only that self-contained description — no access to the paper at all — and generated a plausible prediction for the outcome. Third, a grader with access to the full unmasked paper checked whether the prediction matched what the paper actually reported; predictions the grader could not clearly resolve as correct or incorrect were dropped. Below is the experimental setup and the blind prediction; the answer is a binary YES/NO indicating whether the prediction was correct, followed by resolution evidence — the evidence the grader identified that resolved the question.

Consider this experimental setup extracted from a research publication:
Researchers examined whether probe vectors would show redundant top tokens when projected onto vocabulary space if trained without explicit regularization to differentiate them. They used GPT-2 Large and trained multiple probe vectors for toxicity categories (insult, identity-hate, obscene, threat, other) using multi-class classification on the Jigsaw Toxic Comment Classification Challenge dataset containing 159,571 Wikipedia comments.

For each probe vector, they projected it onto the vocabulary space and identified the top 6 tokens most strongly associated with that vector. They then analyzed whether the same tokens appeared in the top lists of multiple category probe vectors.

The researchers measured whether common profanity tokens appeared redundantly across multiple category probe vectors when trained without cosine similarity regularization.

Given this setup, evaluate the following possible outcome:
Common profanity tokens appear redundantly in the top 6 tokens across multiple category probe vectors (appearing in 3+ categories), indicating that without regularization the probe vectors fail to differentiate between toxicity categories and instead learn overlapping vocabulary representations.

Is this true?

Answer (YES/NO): YES